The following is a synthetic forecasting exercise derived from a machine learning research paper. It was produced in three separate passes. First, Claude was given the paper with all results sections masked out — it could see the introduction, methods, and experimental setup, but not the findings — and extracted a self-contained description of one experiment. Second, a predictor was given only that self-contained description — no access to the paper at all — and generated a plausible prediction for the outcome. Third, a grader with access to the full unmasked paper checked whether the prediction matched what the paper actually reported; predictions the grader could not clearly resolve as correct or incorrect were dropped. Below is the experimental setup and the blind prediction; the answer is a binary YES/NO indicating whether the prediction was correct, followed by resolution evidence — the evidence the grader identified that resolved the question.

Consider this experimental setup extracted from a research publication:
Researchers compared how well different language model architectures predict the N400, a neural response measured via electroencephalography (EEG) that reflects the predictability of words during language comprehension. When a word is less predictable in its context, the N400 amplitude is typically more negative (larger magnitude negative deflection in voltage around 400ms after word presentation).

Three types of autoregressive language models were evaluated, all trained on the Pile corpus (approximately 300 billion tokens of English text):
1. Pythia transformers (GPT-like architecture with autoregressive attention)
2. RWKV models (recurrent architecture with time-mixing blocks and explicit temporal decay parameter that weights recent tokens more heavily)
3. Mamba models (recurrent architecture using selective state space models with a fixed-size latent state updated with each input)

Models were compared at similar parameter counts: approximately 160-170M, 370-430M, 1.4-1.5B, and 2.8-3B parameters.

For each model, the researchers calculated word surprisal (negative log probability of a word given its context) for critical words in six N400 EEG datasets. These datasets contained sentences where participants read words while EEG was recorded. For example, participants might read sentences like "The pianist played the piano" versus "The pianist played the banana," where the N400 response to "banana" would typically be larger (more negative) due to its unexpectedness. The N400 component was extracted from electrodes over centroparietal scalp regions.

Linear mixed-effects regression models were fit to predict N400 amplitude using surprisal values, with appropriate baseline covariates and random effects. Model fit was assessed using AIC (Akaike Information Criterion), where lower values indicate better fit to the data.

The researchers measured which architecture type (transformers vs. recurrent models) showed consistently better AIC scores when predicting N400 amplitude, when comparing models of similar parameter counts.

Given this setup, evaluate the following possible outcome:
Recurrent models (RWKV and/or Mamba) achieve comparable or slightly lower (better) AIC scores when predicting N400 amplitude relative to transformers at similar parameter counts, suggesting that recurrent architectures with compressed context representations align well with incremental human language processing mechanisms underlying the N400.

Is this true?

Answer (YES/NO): YES